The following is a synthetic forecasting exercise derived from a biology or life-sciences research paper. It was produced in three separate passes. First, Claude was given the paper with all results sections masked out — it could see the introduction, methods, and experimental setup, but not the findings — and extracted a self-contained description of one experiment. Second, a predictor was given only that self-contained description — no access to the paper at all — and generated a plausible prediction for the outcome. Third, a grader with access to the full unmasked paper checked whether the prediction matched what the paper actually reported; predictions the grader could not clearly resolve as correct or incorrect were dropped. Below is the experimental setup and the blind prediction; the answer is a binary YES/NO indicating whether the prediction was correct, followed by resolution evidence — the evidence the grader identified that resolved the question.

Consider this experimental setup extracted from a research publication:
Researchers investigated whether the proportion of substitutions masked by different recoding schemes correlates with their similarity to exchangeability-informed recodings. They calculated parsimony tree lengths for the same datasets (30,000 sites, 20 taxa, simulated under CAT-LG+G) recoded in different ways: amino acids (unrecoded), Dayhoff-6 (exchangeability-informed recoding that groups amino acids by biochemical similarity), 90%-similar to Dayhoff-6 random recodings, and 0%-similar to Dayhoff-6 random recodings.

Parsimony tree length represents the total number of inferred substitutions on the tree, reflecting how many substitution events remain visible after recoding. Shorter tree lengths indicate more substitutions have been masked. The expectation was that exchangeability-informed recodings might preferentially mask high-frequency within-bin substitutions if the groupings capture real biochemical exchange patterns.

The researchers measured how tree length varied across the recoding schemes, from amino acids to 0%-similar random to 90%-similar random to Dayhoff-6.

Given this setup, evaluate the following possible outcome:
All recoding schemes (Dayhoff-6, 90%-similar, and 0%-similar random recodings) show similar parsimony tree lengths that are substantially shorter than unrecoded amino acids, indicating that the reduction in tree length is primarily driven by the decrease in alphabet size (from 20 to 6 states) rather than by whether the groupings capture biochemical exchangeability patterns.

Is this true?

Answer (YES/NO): NO